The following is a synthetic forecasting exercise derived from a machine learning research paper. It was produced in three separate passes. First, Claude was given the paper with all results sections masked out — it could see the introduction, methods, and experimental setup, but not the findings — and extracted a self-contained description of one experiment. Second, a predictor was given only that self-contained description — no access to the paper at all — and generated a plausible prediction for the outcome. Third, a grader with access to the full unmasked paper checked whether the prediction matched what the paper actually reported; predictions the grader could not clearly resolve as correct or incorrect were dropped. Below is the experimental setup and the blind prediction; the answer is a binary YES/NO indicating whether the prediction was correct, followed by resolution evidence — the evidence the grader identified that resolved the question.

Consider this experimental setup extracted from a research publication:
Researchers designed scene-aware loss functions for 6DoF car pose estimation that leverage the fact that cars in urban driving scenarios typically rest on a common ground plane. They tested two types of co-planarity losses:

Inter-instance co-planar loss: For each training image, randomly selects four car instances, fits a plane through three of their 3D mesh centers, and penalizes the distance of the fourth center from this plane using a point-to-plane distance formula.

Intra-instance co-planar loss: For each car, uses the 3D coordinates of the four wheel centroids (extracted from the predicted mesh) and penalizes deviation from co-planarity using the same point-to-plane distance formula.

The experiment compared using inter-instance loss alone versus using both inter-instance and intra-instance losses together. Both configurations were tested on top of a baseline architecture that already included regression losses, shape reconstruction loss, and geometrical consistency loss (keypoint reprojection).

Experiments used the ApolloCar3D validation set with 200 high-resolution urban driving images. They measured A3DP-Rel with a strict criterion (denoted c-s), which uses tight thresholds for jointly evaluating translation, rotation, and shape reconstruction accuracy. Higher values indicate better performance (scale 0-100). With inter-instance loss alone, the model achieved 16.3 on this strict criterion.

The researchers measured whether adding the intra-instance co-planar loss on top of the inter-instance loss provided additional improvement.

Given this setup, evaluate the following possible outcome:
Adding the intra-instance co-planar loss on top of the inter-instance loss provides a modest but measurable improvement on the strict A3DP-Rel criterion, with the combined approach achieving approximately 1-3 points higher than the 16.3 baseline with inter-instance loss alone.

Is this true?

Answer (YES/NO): NO